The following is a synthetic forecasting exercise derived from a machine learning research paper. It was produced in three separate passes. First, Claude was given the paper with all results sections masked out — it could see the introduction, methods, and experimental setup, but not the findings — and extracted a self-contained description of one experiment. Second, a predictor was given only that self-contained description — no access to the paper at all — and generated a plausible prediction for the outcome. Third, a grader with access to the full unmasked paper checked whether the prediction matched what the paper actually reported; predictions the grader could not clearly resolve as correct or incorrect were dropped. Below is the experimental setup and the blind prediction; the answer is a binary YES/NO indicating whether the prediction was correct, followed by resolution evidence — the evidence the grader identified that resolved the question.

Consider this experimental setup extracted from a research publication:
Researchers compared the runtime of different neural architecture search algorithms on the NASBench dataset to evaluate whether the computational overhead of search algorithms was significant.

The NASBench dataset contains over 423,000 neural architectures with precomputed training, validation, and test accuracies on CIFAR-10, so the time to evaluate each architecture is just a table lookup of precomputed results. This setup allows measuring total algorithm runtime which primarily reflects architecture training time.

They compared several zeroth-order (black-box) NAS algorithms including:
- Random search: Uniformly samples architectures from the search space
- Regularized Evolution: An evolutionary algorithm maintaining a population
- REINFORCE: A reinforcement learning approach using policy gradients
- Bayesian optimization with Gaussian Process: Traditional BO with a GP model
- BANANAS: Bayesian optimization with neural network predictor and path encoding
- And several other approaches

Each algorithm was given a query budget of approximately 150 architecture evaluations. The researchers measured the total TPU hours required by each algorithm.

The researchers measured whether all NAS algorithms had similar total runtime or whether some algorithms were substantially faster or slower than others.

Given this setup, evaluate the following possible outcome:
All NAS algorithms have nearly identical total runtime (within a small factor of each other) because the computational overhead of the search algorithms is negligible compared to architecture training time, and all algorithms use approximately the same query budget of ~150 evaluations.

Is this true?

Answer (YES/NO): YES